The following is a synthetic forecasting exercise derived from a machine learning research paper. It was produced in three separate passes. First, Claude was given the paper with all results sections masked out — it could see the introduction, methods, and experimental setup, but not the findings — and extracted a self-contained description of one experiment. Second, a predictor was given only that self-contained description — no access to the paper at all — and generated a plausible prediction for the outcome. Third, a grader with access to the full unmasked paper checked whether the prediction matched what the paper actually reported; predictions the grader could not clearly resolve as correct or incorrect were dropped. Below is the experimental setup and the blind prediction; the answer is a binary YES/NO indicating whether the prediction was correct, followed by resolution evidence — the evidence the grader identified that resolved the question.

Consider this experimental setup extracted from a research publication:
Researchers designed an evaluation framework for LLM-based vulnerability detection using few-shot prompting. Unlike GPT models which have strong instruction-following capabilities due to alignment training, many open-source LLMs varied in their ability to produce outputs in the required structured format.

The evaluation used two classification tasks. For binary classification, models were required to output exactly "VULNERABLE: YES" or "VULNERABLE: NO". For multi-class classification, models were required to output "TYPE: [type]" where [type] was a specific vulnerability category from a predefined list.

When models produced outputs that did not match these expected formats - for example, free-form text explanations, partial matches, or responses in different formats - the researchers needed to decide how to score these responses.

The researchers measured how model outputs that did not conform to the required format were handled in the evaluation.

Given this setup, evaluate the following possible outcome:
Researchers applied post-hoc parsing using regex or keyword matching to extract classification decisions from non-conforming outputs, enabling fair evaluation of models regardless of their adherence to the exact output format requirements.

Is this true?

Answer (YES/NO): NO